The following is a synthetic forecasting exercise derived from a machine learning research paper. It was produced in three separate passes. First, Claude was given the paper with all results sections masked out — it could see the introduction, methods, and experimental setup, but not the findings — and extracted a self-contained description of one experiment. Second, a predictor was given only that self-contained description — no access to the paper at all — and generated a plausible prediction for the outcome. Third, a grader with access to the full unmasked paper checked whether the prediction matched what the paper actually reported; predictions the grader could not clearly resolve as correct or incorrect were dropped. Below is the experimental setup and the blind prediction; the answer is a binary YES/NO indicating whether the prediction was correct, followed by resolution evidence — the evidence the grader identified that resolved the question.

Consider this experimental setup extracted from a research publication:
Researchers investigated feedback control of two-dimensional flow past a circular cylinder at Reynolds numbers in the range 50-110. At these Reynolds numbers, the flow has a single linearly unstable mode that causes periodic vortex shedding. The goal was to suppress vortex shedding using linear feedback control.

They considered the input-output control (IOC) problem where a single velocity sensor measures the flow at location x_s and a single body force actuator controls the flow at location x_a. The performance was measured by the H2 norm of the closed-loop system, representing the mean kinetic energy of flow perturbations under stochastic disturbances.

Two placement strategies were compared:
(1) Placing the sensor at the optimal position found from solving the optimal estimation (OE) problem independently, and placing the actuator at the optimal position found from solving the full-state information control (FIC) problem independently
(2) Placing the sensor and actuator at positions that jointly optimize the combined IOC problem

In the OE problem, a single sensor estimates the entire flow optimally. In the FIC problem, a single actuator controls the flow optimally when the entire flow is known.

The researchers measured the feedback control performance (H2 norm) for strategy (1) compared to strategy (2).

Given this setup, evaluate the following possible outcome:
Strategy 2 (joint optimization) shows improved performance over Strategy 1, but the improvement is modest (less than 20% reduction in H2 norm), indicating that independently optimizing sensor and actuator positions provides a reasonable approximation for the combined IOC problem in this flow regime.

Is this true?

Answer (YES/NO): NO